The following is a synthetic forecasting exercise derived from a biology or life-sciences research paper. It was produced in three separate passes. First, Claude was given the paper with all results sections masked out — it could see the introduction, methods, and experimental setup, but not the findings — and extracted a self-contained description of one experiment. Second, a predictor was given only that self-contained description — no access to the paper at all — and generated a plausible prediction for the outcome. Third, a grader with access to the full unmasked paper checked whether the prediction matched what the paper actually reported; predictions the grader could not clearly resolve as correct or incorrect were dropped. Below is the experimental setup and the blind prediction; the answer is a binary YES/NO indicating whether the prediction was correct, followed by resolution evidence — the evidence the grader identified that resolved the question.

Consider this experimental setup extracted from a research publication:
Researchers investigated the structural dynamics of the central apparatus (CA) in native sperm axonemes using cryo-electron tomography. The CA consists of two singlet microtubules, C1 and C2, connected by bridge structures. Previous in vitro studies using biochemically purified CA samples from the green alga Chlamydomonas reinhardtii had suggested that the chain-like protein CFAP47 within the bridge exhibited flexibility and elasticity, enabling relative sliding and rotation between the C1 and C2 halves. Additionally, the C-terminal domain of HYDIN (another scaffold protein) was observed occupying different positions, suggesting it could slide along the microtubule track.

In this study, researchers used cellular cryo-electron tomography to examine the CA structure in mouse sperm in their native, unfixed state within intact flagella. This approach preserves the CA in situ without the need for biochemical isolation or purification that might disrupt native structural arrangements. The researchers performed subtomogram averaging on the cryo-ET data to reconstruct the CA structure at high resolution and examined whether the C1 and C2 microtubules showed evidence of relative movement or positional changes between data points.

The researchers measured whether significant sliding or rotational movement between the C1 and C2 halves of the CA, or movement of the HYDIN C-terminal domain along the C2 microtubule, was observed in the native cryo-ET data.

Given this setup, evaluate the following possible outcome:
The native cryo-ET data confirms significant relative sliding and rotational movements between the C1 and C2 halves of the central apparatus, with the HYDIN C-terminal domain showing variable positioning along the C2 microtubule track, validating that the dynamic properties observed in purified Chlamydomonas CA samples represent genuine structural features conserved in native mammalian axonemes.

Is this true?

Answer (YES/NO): NO